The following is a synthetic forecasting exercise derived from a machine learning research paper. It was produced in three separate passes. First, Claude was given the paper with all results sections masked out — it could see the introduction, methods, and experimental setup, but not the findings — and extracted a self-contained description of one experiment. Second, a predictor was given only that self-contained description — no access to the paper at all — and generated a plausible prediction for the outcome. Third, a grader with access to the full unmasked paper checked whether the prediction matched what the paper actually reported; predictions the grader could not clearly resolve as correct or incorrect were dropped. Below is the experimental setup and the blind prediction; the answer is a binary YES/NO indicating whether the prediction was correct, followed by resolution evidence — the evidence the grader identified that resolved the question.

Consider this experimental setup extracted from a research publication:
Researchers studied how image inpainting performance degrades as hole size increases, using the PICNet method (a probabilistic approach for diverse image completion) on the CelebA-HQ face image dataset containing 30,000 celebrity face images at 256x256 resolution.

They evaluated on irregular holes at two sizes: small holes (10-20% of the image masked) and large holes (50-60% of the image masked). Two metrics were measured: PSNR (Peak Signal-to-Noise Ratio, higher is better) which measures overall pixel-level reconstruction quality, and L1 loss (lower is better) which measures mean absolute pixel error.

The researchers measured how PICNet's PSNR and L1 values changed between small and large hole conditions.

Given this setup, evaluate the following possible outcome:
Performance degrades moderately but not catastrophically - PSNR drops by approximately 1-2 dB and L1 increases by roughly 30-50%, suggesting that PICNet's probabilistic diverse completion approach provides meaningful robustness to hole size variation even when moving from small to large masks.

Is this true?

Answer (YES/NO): NO